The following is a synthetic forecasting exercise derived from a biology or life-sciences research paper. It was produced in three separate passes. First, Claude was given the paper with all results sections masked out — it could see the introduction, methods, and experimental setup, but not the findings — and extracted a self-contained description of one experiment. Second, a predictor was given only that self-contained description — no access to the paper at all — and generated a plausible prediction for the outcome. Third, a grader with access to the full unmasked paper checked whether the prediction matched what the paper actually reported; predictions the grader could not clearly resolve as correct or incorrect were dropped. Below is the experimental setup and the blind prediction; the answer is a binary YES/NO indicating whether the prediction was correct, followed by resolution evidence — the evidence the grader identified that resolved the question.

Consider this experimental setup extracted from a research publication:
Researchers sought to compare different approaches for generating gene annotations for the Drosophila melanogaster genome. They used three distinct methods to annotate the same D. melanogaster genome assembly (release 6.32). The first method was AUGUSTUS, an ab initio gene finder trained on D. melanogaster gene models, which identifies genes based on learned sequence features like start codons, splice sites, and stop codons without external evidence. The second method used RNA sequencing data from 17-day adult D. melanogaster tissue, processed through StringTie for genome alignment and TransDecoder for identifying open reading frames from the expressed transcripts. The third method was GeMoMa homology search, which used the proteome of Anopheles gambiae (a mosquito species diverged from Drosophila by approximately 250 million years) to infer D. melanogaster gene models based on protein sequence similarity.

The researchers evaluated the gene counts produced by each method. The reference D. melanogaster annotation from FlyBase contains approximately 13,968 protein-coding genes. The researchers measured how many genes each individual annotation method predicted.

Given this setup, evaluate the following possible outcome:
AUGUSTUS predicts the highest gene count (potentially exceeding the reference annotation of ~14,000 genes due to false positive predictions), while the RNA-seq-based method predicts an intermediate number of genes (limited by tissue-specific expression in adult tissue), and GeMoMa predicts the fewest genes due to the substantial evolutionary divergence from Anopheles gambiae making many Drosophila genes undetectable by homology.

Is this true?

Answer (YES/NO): NO